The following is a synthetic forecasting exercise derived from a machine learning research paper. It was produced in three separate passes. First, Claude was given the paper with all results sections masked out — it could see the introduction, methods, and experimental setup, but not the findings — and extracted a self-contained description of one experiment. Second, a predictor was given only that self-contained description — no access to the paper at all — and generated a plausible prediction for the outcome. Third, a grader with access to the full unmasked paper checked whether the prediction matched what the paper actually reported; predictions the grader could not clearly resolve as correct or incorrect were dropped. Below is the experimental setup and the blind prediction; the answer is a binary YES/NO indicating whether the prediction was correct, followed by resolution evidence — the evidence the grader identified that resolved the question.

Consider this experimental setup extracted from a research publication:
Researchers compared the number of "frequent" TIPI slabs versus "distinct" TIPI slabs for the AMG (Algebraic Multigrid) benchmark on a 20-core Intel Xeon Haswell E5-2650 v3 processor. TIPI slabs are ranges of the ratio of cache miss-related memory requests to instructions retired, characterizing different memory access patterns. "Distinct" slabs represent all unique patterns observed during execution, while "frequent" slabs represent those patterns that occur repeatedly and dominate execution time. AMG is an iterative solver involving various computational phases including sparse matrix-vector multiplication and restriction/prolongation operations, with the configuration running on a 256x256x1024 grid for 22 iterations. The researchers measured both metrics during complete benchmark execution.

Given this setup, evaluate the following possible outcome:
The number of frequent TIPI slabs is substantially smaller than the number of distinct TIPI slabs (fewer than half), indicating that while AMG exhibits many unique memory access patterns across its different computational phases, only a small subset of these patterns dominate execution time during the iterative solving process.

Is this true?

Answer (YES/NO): YES